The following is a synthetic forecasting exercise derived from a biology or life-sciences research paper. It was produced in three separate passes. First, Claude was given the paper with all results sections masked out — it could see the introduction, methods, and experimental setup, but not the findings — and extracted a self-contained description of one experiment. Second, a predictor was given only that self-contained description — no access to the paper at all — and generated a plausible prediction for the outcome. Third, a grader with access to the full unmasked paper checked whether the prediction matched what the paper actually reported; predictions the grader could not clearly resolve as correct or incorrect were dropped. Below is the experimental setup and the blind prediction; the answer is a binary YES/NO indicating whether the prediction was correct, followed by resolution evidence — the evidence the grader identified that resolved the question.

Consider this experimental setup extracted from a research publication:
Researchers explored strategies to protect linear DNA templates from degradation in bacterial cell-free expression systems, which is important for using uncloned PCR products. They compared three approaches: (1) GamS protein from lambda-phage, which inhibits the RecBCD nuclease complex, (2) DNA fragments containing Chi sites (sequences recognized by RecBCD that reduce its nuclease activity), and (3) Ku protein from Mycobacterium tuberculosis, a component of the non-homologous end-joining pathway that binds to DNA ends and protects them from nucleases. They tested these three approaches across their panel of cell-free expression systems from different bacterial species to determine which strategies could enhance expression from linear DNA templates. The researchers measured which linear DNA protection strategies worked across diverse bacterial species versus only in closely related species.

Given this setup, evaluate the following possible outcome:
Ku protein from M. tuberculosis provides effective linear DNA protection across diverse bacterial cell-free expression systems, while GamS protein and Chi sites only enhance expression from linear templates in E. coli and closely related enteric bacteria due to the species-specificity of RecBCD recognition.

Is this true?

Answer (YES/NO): YES